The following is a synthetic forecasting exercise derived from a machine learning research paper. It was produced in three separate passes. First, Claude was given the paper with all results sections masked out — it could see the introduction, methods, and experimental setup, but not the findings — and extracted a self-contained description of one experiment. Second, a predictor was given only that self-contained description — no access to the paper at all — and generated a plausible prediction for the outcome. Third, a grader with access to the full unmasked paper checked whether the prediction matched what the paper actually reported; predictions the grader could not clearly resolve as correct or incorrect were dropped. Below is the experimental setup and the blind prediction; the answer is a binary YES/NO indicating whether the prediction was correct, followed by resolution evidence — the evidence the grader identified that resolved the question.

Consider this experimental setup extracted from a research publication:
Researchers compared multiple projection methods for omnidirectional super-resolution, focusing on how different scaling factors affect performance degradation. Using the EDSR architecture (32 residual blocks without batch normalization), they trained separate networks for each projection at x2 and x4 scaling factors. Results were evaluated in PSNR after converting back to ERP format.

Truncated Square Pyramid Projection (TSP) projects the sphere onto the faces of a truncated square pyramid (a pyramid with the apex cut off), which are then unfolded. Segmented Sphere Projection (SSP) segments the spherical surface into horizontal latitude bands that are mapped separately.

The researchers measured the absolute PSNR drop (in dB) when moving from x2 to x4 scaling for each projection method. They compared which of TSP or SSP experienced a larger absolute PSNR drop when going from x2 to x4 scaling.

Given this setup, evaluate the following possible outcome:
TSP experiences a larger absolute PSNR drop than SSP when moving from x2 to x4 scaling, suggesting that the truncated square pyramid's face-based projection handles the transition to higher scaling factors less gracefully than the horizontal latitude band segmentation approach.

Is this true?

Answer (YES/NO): YES